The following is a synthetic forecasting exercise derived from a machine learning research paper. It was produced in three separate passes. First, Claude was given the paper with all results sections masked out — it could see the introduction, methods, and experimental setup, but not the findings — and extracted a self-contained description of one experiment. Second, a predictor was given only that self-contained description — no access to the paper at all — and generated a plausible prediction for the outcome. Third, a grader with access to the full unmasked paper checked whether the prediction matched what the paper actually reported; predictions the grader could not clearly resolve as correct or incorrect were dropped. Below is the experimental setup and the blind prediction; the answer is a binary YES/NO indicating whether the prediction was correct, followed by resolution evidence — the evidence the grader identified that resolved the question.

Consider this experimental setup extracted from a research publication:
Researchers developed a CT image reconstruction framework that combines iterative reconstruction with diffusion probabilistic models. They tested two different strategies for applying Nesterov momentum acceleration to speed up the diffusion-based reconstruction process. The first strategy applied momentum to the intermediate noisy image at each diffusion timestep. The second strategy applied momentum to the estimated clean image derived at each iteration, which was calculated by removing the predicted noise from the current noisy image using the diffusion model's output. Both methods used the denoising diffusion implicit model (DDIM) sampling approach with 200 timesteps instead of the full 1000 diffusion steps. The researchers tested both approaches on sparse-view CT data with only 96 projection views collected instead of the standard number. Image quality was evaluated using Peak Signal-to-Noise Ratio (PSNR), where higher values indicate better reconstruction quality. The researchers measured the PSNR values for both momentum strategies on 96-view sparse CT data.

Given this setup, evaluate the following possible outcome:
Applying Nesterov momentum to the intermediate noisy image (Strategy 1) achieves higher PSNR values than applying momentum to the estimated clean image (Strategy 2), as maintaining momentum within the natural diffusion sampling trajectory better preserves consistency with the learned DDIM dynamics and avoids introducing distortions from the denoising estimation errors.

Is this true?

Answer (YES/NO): YES